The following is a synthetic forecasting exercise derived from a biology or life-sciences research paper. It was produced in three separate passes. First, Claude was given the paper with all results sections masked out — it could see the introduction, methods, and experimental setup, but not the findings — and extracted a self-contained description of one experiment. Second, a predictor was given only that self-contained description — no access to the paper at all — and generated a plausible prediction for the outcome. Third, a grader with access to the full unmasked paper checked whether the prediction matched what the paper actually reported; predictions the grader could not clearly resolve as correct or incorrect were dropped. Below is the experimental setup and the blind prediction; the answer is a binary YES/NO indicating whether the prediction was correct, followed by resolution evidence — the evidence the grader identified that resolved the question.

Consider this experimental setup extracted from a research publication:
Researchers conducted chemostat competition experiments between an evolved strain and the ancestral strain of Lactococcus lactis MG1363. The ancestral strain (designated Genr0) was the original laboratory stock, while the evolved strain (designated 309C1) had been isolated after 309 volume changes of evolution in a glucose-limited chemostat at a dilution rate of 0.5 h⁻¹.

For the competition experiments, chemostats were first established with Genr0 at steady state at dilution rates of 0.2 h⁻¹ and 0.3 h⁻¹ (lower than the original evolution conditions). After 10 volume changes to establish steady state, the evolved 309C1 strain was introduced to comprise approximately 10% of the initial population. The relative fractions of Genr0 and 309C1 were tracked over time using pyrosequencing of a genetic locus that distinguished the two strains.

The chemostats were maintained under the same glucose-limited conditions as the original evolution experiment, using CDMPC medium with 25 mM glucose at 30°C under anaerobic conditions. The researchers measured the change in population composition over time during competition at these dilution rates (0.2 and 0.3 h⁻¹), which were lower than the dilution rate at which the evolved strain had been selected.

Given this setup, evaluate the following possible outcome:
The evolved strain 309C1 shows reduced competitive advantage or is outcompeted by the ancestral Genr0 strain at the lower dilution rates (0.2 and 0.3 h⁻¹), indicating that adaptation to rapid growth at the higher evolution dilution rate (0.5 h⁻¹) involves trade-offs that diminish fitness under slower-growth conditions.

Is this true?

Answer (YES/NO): NO